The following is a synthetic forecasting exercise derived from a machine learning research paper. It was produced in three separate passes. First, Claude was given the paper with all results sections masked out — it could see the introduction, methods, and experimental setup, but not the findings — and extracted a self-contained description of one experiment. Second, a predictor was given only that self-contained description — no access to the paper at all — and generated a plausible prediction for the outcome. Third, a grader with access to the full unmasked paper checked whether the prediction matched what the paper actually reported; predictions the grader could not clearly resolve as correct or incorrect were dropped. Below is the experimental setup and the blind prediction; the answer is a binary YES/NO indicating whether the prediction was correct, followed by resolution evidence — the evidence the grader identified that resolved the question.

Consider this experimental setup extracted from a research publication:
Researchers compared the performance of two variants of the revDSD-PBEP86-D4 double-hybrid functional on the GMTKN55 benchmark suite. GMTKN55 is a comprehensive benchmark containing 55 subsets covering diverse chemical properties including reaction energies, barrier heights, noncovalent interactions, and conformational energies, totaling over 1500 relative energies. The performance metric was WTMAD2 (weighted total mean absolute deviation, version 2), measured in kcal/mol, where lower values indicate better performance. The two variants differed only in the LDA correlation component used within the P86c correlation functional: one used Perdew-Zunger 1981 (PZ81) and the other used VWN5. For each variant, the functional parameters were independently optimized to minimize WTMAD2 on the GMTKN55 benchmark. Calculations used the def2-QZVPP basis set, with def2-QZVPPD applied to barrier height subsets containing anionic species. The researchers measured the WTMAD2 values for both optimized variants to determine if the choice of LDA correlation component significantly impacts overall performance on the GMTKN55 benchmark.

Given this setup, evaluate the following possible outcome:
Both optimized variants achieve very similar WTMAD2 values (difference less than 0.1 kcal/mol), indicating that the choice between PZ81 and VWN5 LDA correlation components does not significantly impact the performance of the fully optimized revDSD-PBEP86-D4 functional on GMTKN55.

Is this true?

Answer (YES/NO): YES